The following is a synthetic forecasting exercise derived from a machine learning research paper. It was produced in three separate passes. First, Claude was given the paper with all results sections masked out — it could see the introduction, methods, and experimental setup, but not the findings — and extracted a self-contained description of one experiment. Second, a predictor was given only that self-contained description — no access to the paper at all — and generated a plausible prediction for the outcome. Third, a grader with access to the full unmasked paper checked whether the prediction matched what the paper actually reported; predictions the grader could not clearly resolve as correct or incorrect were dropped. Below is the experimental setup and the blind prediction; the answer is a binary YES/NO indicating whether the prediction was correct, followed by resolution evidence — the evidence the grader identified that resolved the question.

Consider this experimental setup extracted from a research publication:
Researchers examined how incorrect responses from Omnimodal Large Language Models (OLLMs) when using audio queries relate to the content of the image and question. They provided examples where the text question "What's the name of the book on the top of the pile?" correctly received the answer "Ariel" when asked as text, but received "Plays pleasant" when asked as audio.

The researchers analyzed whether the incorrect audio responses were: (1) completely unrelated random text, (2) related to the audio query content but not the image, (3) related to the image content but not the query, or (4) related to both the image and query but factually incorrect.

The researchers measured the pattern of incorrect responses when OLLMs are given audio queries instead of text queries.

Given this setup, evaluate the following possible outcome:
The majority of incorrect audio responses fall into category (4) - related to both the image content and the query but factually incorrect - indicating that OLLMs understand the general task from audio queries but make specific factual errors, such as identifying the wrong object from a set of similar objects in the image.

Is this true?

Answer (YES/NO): YES